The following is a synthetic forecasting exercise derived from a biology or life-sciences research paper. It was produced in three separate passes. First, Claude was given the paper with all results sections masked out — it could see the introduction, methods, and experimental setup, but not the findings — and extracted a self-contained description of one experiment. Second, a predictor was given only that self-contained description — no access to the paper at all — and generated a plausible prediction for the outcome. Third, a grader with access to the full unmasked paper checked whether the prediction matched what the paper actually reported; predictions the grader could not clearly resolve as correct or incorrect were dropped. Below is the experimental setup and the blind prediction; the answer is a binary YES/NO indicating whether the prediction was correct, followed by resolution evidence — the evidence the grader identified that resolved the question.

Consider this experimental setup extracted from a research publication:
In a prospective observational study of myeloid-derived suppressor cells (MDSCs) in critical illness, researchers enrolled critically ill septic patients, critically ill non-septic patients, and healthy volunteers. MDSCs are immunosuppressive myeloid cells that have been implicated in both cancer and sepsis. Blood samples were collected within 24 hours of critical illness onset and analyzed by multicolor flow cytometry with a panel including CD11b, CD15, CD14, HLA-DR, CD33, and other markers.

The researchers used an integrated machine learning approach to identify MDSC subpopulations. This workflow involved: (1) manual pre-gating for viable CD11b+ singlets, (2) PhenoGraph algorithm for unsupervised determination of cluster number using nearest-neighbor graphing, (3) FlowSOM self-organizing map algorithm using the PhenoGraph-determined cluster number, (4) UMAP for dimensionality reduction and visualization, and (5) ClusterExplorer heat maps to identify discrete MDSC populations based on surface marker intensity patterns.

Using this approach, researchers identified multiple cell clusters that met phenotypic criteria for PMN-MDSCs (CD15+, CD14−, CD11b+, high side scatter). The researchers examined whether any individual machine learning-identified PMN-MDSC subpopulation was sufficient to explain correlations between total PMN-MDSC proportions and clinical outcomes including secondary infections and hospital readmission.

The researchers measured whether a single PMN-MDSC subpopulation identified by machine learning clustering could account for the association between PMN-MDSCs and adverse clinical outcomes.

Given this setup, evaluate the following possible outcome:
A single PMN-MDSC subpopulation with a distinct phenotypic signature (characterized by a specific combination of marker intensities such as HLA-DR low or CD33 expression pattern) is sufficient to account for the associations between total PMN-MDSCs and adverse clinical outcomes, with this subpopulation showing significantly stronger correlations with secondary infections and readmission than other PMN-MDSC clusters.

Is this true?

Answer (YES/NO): NO